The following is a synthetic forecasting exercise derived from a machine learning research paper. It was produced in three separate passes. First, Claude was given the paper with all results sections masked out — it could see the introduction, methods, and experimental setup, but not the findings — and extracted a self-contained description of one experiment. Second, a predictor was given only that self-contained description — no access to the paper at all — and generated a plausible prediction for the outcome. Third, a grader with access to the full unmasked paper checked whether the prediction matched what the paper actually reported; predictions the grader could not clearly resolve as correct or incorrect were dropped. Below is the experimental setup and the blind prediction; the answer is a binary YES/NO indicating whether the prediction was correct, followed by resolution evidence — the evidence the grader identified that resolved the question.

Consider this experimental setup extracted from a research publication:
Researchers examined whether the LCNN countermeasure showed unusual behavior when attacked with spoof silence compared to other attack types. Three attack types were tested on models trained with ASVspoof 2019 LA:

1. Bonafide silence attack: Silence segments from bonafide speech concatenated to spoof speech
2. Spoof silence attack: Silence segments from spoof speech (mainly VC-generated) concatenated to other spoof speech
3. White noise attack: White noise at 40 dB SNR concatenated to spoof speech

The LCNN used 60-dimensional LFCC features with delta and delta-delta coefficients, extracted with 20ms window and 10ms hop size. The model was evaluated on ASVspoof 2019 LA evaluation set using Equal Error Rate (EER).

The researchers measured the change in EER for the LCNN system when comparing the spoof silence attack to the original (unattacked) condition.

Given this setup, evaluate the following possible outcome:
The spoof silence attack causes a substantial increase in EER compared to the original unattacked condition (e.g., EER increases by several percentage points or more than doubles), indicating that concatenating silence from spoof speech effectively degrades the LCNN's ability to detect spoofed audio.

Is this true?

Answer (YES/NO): NO